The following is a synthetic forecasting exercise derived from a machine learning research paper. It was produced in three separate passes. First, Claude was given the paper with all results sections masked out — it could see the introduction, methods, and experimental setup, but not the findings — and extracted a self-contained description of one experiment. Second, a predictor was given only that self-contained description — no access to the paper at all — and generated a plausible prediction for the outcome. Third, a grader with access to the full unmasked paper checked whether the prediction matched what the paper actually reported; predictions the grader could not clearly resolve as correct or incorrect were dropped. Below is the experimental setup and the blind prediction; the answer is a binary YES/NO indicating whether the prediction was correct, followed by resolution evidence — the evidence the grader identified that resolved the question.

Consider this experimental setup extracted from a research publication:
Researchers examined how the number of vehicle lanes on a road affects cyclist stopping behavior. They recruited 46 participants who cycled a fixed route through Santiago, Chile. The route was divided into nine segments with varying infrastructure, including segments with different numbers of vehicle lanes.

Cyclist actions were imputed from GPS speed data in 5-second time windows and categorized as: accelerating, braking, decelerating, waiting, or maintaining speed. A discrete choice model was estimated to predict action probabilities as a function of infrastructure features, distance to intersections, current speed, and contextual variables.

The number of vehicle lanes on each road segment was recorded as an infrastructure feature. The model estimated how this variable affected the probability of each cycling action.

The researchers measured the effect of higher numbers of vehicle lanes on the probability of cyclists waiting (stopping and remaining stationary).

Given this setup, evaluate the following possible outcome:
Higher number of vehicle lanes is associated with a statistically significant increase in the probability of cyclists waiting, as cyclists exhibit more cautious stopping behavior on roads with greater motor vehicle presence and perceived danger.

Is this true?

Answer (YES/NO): YES